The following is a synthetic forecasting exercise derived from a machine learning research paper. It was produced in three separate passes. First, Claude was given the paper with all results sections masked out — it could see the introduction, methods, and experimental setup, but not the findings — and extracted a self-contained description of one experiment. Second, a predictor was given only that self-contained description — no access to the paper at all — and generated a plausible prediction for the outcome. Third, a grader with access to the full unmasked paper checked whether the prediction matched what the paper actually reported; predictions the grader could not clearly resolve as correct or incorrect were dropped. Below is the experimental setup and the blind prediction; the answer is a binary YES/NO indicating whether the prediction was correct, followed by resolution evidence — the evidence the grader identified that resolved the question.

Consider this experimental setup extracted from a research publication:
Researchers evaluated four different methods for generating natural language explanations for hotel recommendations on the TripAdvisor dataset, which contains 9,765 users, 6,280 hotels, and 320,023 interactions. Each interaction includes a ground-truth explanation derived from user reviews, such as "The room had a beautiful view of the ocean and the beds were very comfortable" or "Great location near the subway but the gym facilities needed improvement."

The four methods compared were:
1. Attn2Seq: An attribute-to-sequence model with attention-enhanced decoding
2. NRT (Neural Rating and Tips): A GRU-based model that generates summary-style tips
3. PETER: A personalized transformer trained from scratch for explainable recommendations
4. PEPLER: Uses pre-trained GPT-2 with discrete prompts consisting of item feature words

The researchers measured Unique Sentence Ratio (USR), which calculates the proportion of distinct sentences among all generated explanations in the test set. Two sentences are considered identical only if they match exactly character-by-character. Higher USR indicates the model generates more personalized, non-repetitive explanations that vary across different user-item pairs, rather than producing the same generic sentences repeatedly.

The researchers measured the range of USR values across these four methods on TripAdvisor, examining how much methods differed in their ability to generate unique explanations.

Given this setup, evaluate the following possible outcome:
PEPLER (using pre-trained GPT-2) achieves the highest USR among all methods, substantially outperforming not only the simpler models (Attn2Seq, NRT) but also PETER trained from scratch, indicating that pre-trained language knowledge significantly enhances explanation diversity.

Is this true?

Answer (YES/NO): YES